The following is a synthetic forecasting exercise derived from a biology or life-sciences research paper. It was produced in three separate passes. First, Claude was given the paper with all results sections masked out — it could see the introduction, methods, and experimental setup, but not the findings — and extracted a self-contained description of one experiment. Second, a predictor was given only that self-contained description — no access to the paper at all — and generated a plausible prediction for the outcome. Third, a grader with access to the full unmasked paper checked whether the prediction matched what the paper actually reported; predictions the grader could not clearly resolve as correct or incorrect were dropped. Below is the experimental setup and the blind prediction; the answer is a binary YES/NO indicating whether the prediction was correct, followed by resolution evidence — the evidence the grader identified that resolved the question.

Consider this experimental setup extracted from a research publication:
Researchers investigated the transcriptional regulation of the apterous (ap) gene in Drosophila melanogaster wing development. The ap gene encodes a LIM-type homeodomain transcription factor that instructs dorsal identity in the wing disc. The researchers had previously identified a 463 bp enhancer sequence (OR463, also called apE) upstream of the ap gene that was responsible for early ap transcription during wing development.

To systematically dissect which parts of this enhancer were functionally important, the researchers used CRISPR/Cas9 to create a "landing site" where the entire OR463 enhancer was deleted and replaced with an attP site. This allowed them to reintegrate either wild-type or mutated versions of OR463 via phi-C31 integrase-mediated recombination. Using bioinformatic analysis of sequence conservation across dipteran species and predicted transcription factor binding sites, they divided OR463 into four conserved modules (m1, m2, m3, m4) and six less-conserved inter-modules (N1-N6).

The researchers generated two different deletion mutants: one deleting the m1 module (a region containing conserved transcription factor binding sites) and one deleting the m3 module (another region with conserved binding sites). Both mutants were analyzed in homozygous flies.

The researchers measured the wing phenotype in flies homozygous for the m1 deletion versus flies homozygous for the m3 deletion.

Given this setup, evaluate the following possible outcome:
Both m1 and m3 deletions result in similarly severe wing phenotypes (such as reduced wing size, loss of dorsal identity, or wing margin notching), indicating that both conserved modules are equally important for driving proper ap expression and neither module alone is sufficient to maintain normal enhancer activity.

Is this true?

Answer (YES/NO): NO